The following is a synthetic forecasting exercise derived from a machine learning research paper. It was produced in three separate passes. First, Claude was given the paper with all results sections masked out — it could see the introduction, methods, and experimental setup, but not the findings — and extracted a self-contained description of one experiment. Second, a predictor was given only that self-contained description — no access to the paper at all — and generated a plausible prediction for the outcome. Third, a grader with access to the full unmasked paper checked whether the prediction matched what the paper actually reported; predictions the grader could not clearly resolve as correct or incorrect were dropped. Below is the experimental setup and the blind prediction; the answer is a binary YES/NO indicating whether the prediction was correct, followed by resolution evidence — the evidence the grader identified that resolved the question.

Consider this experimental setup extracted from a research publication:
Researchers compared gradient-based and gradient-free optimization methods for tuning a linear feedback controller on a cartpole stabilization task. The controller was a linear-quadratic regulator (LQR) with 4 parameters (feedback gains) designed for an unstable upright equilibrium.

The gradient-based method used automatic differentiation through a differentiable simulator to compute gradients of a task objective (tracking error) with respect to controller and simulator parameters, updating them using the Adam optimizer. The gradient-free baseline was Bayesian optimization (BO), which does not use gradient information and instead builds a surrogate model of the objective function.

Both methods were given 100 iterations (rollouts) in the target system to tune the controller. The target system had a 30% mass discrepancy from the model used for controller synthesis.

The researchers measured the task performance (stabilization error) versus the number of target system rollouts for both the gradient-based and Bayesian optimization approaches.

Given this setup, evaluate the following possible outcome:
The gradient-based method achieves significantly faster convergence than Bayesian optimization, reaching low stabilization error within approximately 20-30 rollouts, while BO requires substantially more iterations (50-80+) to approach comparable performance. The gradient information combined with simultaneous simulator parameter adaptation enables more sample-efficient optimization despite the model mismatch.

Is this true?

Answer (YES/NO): NO